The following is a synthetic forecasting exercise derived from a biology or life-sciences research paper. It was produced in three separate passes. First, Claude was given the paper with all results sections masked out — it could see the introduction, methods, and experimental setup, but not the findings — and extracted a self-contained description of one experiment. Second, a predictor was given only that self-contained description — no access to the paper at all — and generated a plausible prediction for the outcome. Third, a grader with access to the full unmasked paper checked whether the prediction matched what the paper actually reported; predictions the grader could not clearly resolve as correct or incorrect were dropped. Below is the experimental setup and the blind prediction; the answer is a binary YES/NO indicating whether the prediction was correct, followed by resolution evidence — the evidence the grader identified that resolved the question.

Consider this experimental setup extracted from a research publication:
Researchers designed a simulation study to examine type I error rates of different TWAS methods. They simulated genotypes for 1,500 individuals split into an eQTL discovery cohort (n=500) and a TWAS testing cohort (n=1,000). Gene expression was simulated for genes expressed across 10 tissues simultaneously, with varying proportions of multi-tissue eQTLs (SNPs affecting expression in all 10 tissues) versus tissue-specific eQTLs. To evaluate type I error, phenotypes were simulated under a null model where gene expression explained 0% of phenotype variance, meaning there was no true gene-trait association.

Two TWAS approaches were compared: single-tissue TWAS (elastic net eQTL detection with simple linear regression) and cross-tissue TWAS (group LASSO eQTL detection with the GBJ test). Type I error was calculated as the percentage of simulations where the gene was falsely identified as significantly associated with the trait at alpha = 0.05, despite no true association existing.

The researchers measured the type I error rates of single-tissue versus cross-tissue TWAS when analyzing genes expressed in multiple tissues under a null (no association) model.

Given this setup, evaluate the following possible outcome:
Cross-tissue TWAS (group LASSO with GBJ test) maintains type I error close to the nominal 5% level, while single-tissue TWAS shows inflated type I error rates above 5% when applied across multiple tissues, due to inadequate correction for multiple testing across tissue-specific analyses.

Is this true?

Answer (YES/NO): NO